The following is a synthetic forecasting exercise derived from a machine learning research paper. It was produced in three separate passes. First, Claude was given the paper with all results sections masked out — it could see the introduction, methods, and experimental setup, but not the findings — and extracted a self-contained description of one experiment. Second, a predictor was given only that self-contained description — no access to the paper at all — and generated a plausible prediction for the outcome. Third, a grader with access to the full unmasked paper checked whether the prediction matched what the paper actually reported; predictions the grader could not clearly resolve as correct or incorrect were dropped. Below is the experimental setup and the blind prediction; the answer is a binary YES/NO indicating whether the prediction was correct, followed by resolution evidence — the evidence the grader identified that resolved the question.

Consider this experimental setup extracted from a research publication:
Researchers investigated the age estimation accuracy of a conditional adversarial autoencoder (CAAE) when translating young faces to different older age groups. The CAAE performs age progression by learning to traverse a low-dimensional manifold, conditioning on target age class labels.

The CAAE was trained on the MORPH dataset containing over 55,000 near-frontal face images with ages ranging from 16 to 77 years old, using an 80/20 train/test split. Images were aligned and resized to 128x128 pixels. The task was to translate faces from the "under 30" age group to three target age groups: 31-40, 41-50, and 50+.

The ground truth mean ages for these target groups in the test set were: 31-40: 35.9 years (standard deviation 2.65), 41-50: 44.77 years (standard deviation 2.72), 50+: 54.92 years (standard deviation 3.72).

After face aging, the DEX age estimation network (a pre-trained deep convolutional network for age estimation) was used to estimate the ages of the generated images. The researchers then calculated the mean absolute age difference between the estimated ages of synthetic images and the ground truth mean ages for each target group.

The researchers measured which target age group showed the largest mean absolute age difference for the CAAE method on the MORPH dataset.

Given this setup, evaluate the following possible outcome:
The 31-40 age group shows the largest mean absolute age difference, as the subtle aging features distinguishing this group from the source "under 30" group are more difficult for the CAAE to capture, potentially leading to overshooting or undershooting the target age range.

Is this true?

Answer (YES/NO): NO